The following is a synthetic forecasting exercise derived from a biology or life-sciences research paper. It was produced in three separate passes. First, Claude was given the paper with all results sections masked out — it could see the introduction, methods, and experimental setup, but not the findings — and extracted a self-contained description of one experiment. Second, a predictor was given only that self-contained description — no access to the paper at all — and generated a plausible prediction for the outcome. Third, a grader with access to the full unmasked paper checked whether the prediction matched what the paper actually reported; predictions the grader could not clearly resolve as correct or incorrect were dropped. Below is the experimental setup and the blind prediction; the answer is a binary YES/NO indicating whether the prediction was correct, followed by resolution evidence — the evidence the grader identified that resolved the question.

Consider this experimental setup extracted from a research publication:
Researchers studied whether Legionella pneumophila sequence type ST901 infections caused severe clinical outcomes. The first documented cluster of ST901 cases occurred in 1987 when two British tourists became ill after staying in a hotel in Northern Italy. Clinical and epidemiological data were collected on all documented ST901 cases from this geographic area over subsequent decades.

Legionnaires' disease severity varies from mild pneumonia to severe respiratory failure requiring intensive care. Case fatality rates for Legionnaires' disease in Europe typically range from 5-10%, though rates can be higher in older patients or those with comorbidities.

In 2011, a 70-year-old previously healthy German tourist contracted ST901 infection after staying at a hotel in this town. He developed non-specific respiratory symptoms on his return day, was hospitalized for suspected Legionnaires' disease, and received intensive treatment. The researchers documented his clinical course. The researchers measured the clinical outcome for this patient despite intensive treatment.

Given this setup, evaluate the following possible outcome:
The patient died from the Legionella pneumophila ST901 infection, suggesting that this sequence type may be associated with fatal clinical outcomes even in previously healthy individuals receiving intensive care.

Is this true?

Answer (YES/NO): YES